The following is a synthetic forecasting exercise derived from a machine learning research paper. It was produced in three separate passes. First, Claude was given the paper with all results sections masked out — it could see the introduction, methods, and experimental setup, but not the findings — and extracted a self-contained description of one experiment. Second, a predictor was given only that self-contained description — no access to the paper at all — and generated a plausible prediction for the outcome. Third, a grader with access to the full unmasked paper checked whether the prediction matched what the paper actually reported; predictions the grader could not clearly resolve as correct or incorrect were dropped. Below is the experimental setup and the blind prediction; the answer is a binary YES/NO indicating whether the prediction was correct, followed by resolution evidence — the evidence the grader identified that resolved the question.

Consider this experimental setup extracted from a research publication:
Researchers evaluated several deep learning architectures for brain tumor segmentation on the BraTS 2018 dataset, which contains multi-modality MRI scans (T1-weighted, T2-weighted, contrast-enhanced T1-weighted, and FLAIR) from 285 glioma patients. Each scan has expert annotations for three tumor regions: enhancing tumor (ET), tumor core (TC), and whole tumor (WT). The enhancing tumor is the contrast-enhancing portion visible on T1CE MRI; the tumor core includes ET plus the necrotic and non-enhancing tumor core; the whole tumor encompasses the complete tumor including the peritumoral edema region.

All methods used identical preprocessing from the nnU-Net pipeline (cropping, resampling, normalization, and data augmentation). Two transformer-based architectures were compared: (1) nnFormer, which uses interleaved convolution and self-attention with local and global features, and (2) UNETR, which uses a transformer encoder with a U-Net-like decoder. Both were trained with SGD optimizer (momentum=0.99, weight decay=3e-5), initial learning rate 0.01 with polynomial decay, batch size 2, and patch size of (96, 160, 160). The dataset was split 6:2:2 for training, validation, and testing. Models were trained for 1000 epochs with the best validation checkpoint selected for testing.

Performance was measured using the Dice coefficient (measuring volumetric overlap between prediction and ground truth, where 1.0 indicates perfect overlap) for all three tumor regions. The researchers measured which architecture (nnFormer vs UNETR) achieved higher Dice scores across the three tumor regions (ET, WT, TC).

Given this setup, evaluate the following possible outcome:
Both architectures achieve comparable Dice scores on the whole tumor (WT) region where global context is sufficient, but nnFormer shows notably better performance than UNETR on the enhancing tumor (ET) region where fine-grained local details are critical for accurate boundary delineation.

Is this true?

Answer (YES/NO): NO